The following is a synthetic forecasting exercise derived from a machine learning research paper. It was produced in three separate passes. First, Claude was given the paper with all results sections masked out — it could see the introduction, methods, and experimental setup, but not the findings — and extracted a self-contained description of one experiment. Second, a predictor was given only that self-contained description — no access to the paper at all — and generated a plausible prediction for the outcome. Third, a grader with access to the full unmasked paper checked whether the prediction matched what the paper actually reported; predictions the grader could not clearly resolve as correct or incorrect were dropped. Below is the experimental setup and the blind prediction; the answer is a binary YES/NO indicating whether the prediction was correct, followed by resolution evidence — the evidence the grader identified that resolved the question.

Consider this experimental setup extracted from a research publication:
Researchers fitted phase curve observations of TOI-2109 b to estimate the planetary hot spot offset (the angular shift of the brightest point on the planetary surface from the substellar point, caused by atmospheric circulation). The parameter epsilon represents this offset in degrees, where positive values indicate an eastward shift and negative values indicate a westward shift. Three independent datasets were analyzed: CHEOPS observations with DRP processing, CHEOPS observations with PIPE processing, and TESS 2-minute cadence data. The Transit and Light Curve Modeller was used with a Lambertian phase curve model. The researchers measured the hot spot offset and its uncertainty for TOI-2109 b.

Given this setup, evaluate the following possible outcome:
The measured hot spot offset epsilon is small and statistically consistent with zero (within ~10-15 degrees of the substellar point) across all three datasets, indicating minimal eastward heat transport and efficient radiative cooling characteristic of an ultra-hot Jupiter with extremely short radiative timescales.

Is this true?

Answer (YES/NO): NO